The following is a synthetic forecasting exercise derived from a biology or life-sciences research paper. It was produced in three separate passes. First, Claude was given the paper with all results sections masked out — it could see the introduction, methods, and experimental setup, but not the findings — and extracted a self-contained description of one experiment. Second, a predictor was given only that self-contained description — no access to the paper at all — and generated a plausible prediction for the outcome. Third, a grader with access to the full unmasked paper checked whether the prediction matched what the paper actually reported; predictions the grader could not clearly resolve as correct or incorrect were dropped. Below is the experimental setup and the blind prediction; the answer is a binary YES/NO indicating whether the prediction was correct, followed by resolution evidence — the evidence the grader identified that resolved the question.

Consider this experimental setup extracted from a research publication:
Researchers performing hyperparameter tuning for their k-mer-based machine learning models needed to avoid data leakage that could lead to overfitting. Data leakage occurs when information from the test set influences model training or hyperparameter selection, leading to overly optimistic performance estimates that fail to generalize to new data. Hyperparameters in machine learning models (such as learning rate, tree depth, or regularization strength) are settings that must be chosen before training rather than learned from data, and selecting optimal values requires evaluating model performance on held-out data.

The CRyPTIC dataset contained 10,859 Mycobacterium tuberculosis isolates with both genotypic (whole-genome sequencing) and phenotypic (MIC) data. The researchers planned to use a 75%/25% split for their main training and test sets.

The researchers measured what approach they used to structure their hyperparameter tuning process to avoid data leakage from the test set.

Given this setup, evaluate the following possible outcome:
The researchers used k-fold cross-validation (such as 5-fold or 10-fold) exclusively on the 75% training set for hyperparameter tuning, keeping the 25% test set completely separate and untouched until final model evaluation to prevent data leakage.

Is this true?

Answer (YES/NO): NO